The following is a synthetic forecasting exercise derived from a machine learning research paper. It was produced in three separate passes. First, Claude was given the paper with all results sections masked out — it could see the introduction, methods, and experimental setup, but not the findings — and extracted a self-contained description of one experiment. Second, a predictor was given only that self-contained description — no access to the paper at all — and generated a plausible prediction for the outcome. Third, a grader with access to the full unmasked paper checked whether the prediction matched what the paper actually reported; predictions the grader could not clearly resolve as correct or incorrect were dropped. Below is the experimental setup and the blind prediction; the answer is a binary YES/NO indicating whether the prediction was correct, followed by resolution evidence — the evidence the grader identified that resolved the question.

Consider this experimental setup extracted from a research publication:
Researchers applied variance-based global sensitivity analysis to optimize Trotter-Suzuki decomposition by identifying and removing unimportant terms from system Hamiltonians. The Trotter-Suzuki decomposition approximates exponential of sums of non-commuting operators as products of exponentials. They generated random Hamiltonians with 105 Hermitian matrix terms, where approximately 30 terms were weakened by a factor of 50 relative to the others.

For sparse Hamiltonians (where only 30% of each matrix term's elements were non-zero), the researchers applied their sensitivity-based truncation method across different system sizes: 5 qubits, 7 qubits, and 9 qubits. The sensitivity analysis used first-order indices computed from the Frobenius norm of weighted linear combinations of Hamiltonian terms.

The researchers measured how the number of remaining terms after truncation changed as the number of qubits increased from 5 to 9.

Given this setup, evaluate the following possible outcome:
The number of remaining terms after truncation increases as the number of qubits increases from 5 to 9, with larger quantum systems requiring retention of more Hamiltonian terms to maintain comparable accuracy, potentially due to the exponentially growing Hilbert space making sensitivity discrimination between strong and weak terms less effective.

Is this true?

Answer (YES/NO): NO